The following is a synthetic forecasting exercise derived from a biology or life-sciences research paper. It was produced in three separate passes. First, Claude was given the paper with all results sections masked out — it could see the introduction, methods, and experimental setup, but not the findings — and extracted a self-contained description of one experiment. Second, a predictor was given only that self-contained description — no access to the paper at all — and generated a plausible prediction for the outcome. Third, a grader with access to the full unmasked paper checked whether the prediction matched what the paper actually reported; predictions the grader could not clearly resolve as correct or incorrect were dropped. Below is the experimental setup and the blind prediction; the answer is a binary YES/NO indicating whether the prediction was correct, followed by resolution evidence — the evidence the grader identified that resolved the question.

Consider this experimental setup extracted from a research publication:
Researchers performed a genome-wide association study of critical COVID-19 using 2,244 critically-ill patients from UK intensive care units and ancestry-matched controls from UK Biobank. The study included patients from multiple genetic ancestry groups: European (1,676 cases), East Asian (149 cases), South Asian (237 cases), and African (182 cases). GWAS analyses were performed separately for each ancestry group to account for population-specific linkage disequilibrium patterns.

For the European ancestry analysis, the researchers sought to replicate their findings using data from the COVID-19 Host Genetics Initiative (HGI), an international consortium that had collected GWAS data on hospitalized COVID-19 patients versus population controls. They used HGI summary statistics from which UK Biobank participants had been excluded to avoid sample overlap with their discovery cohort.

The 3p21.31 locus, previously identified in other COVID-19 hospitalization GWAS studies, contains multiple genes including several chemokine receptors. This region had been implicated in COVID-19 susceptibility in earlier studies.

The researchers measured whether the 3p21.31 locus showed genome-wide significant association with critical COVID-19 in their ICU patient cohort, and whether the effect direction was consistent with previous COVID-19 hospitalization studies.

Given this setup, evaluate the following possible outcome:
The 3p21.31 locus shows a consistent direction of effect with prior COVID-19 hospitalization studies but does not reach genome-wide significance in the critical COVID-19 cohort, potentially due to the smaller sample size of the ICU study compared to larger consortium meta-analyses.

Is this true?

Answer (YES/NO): NO